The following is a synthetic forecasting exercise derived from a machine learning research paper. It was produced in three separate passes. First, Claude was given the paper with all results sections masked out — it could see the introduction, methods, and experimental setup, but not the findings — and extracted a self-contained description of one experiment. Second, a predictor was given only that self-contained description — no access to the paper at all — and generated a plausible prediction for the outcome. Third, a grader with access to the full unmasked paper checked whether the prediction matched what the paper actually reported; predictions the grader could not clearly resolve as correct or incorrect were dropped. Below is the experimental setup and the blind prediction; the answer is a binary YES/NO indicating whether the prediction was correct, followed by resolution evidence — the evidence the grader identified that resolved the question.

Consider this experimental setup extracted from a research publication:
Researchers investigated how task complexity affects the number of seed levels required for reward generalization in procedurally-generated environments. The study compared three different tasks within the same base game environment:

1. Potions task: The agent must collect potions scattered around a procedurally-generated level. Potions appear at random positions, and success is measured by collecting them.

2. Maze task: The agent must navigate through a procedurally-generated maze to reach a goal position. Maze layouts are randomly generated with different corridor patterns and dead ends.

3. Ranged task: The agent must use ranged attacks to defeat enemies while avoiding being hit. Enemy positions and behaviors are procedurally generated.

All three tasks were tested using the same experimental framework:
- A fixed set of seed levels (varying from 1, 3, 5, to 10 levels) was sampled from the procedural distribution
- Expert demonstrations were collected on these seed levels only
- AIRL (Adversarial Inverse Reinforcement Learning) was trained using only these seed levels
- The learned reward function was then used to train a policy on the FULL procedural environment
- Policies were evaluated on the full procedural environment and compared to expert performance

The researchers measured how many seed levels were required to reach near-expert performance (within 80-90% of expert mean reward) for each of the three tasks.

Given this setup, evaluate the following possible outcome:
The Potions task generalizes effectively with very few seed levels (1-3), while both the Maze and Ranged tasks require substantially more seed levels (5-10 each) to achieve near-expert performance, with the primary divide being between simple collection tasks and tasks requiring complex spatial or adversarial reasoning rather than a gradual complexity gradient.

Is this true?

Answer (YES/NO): NO